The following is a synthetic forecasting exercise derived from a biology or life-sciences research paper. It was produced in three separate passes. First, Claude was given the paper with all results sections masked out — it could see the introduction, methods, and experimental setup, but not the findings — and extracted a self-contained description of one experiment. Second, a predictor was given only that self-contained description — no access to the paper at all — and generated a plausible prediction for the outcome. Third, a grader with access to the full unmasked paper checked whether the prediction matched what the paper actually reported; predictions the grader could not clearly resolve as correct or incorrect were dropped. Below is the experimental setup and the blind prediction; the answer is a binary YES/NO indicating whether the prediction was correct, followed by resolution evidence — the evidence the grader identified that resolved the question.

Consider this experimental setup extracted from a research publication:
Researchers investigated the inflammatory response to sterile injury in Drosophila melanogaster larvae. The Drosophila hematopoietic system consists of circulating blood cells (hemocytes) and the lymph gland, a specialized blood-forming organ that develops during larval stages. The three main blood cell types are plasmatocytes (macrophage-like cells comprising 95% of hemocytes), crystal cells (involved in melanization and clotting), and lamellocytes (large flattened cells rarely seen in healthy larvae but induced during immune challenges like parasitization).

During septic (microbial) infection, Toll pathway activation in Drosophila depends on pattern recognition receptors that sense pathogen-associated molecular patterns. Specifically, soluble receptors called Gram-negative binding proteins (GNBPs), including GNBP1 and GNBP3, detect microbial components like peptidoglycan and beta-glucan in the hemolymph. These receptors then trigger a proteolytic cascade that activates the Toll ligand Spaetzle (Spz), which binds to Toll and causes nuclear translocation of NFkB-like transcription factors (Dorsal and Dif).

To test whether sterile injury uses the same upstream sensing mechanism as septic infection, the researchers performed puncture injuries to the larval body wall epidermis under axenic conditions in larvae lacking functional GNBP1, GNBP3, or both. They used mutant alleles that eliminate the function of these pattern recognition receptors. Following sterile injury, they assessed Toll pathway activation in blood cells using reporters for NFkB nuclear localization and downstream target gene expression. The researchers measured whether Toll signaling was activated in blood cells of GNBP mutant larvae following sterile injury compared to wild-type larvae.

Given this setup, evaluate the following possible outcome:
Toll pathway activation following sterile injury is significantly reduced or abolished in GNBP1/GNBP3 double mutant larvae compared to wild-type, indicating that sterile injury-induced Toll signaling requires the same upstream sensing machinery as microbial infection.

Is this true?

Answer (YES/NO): NO